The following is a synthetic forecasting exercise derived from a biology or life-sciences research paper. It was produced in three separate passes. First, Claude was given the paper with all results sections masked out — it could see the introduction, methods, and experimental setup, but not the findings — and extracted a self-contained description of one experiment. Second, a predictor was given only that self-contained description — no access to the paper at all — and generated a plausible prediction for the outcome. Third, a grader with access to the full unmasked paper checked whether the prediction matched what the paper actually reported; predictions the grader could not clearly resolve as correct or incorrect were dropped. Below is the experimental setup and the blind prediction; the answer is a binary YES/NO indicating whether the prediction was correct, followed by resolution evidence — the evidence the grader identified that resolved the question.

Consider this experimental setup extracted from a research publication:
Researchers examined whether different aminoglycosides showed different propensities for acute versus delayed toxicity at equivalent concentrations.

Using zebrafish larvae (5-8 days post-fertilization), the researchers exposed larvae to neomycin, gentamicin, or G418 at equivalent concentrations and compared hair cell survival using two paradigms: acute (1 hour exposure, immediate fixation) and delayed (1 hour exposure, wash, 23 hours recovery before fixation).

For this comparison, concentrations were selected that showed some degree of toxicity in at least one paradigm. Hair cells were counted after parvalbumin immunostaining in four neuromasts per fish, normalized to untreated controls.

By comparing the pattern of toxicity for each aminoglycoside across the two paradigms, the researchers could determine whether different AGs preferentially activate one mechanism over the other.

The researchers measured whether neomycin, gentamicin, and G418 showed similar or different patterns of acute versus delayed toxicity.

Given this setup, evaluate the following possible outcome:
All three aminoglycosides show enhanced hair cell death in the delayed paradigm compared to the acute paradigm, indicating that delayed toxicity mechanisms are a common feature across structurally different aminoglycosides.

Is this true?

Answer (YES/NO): NO